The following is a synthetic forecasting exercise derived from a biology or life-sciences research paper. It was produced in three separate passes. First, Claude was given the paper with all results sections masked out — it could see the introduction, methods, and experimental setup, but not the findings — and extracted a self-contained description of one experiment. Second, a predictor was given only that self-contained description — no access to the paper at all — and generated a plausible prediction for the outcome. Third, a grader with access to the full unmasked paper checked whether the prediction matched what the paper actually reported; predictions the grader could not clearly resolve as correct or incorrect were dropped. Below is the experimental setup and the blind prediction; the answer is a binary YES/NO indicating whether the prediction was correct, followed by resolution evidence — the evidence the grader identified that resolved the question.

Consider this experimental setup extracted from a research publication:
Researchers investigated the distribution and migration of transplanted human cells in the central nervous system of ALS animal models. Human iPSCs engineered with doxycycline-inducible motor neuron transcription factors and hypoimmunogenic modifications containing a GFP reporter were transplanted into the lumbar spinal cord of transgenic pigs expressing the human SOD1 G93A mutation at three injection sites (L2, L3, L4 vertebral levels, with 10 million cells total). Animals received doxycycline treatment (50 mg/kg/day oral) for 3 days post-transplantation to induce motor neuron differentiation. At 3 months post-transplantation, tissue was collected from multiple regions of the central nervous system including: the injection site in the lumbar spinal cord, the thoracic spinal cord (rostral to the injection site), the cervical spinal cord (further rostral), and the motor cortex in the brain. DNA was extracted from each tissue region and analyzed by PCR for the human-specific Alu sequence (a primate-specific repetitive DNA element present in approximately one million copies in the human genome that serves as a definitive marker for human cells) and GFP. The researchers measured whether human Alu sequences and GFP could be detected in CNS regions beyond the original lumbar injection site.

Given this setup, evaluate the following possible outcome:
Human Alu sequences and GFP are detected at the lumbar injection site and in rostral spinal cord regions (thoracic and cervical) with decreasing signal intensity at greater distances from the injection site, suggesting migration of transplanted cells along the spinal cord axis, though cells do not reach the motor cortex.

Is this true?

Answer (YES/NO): NO